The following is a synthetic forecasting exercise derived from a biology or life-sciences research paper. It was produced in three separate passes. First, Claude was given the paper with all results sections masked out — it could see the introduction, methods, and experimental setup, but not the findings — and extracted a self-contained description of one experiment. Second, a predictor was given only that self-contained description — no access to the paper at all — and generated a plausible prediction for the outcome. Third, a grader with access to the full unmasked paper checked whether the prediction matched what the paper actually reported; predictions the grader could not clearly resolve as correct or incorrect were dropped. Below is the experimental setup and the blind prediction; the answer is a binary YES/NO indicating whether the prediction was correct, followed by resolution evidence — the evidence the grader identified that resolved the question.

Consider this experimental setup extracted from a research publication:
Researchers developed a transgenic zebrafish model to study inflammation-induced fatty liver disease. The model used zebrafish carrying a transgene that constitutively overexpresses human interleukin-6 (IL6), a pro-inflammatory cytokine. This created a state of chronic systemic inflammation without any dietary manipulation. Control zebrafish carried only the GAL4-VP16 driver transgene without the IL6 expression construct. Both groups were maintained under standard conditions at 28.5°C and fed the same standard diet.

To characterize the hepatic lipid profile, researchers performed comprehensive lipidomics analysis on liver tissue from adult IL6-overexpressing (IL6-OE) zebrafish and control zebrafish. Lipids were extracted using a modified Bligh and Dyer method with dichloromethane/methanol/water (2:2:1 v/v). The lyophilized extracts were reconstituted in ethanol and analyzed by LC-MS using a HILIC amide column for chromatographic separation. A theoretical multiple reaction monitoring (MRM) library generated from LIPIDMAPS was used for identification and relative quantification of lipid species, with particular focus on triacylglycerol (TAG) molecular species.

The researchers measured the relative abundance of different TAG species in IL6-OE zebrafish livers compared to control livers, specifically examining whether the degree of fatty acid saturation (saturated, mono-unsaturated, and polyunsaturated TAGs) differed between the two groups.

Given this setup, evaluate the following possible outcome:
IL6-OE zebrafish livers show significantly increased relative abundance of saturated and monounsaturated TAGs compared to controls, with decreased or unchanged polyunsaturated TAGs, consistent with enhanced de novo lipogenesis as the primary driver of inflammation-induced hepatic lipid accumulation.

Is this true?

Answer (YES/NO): NO